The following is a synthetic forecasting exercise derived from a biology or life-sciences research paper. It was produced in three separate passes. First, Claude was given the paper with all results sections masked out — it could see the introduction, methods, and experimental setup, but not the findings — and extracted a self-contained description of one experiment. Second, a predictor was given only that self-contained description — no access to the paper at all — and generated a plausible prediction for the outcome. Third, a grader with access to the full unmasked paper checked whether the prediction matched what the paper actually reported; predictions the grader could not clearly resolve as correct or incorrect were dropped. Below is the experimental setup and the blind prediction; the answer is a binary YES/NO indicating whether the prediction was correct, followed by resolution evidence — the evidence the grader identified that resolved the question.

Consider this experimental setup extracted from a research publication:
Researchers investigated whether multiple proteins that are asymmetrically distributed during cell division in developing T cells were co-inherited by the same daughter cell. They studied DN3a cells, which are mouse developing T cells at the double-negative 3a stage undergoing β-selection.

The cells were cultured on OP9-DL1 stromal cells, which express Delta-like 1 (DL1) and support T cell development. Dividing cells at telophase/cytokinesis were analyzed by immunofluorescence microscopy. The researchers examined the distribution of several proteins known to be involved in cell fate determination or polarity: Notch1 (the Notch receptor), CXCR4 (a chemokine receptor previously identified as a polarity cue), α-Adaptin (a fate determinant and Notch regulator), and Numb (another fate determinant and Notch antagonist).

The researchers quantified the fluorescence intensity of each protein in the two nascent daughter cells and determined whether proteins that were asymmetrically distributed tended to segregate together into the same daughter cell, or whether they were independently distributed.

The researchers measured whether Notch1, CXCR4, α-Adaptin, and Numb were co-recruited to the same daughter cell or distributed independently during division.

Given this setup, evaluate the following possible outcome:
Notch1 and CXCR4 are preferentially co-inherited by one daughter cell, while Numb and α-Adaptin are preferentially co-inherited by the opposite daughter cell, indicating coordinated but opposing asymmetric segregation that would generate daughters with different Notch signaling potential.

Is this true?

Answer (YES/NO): NO